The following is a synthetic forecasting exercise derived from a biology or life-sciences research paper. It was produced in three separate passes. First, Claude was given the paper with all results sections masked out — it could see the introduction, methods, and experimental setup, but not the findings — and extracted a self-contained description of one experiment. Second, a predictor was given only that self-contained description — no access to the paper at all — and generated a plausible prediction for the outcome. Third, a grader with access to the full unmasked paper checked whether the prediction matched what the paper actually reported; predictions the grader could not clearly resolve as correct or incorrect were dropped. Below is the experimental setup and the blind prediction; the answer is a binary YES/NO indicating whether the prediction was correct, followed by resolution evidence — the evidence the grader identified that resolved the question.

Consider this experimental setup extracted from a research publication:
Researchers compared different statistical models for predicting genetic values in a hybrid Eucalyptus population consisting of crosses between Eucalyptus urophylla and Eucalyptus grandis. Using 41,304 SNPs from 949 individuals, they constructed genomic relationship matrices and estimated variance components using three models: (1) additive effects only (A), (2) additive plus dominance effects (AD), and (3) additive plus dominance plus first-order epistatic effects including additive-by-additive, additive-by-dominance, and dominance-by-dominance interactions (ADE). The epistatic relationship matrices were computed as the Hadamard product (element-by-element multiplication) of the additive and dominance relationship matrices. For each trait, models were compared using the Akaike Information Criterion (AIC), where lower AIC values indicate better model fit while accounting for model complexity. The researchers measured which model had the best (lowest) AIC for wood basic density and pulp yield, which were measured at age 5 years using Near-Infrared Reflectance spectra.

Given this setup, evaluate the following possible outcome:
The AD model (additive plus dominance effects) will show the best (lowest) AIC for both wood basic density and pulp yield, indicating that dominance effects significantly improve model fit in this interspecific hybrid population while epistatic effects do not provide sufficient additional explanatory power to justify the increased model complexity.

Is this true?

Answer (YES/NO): NO